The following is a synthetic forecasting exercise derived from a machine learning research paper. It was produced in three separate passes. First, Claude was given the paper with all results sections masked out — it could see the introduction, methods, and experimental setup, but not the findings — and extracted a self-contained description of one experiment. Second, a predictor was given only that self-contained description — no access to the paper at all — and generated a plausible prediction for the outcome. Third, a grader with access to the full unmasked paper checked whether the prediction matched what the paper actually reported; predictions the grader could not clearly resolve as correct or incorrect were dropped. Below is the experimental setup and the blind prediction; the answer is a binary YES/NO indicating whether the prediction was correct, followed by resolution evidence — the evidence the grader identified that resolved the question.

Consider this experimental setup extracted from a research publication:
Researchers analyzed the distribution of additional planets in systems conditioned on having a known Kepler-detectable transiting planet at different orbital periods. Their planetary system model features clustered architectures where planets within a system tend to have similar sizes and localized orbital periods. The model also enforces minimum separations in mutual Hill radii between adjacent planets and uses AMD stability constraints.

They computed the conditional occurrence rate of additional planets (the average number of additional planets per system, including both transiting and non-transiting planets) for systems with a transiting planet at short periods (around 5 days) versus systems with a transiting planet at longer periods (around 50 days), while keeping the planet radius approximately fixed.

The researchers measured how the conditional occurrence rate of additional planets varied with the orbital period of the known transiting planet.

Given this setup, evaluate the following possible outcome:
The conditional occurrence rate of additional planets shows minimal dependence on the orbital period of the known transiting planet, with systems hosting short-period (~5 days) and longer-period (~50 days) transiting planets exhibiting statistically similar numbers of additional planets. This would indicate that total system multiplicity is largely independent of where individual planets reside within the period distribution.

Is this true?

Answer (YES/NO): NO